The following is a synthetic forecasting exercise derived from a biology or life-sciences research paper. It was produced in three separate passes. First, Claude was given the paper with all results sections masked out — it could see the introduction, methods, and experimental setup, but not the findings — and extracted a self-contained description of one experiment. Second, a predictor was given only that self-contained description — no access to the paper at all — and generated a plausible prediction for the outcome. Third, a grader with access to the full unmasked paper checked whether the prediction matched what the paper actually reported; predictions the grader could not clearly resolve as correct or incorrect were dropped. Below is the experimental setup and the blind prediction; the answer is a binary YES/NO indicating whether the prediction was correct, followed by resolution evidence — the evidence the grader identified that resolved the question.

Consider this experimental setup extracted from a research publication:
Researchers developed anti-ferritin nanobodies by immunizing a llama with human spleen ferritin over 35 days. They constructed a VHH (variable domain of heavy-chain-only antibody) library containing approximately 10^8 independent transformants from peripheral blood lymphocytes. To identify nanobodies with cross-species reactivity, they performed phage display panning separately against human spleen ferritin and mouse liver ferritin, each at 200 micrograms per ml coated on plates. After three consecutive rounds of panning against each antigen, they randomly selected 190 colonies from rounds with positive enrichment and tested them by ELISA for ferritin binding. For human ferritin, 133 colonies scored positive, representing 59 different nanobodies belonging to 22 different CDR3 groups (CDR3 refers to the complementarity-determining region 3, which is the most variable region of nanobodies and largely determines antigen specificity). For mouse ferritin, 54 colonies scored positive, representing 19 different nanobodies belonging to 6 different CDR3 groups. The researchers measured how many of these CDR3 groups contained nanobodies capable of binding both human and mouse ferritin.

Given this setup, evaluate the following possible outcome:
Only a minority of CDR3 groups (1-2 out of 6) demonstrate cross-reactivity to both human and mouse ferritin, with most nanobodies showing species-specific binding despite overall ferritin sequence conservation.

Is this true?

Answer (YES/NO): YES